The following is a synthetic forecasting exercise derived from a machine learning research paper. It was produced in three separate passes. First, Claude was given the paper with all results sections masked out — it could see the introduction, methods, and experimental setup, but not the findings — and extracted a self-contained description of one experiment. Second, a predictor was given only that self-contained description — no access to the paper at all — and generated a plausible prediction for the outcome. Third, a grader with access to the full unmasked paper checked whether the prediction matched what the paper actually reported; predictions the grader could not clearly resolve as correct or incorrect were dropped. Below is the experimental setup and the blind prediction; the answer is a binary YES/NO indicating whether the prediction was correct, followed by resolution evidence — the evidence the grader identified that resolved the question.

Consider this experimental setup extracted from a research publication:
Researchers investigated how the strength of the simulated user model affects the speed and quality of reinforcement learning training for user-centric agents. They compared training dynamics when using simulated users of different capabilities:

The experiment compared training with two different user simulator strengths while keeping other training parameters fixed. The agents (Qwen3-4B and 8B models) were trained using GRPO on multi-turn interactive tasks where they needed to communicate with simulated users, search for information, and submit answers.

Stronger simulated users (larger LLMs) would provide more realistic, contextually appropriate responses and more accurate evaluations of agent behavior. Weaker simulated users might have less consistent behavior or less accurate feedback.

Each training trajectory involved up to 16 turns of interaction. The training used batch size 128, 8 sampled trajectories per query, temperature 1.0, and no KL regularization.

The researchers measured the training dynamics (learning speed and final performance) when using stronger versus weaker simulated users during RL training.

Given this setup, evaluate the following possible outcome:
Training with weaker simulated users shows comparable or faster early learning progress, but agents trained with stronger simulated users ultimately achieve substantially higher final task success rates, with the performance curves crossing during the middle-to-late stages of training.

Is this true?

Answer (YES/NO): NO